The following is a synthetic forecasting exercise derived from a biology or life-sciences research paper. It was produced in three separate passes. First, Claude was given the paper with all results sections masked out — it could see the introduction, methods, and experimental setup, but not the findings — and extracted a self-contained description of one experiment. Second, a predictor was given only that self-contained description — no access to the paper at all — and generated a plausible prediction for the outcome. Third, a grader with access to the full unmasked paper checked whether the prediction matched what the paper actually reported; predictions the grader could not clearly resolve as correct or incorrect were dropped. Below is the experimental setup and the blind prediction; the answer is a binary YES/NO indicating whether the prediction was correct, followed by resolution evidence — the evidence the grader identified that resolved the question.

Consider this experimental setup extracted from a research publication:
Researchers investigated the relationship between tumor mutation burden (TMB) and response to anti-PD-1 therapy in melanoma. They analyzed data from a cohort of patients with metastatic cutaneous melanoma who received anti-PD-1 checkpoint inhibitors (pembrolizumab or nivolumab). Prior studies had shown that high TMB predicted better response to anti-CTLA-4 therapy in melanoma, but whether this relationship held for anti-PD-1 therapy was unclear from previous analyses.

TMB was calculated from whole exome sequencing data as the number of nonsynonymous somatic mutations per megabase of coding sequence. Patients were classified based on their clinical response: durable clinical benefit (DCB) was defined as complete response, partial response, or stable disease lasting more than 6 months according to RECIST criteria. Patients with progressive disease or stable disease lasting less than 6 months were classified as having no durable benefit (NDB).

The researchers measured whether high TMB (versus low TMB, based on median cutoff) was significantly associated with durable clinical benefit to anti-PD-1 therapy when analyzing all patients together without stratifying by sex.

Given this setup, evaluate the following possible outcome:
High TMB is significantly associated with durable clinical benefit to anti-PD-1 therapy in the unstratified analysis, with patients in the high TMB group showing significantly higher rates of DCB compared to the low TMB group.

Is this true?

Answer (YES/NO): NO